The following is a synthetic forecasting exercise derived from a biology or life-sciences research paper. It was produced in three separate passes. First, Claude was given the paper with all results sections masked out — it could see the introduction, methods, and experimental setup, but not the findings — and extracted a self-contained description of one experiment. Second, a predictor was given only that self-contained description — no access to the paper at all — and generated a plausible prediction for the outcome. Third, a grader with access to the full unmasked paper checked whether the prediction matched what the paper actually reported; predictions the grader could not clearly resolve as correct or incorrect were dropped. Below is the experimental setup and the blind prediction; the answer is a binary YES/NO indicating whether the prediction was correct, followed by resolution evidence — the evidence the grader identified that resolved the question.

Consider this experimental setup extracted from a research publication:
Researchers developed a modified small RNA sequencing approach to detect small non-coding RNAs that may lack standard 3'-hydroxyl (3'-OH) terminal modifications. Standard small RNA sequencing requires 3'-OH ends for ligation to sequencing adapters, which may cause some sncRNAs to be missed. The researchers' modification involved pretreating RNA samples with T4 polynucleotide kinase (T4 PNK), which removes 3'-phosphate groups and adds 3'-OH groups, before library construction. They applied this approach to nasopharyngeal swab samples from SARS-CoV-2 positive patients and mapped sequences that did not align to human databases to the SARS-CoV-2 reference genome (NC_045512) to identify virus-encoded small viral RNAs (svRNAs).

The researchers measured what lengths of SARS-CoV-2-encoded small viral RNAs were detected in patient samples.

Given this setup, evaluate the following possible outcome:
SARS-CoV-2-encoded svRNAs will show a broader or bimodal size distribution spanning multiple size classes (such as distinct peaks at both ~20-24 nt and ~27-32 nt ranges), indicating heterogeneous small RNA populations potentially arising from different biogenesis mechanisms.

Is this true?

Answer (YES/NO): NO